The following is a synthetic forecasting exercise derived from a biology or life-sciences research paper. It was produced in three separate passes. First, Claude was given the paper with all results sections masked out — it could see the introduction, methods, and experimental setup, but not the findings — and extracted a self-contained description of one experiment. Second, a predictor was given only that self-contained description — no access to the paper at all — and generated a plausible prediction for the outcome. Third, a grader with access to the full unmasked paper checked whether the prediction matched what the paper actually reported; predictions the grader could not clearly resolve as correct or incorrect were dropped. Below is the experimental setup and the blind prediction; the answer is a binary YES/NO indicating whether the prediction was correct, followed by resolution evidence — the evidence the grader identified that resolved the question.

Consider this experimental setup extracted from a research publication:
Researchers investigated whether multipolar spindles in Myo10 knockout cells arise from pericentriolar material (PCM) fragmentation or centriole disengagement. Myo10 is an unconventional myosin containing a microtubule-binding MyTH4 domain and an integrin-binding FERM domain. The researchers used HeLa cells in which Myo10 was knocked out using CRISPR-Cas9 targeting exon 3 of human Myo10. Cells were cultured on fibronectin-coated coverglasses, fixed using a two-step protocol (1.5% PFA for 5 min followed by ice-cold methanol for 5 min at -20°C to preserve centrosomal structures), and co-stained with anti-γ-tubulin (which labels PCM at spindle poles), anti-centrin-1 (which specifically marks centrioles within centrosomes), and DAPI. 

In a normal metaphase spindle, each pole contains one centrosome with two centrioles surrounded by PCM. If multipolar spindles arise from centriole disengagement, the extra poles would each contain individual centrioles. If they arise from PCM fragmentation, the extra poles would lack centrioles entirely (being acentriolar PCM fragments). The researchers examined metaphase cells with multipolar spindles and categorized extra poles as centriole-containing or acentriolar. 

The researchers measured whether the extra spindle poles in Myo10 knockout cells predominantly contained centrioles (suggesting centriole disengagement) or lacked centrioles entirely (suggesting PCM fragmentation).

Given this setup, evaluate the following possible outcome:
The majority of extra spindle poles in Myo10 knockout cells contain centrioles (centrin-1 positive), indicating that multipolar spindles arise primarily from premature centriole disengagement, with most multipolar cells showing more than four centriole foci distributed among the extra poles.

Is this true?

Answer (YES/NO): NO